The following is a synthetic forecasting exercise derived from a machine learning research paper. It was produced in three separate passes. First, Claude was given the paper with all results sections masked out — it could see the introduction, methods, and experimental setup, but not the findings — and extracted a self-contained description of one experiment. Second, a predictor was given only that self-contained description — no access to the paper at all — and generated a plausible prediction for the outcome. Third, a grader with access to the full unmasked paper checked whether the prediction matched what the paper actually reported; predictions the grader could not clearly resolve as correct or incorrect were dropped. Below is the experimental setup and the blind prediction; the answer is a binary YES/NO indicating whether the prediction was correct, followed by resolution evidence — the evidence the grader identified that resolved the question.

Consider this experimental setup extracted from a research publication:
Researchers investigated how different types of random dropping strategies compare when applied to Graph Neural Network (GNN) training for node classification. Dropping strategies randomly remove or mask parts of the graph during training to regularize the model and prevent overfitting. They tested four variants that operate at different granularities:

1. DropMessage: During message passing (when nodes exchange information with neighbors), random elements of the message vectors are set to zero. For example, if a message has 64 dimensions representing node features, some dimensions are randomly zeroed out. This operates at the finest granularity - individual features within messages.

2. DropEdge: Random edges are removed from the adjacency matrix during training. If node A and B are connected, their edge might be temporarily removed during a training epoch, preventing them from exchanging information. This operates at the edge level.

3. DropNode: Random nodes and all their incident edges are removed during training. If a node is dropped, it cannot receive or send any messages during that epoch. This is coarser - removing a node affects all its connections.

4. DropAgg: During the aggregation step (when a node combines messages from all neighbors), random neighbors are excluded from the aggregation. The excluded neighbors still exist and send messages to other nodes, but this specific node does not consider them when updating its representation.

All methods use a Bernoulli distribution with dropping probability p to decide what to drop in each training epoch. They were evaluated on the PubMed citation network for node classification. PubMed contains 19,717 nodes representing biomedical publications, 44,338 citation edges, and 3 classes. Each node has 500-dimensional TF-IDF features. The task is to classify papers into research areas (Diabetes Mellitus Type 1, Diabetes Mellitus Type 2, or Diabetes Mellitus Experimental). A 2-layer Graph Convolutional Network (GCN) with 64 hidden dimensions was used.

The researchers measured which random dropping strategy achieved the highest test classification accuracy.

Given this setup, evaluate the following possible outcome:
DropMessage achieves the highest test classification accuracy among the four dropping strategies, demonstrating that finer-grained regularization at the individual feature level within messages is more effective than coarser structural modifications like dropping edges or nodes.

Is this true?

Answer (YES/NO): NO